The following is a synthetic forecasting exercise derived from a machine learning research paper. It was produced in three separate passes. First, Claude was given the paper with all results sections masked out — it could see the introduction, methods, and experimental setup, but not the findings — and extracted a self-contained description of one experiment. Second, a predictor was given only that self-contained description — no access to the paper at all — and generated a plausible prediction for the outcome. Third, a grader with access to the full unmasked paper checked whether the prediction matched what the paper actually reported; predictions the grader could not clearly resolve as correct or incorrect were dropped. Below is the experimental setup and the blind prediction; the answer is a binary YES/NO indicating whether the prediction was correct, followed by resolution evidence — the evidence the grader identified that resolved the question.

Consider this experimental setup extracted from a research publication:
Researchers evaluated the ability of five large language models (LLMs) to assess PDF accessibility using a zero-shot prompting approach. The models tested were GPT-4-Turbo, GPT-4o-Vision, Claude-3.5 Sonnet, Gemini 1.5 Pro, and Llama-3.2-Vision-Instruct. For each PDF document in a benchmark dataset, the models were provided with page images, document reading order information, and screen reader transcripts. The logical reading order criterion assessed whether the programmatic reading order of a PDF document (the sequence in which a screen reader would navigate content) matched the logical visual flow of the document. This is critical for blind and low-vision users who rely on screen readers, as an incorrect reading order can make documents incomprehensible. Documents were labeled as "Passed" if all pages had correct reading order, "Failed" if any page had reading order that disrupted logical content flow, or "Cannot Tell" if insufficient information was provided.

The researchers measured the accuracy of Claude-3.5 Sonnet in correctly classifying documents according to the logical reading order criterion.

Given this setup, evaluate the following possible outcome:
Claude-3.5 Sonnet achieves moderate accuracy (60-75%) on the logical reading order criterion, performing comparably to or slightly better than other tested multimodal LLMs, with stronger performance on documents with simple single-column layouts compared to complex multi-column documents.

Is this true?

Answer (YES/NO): NO